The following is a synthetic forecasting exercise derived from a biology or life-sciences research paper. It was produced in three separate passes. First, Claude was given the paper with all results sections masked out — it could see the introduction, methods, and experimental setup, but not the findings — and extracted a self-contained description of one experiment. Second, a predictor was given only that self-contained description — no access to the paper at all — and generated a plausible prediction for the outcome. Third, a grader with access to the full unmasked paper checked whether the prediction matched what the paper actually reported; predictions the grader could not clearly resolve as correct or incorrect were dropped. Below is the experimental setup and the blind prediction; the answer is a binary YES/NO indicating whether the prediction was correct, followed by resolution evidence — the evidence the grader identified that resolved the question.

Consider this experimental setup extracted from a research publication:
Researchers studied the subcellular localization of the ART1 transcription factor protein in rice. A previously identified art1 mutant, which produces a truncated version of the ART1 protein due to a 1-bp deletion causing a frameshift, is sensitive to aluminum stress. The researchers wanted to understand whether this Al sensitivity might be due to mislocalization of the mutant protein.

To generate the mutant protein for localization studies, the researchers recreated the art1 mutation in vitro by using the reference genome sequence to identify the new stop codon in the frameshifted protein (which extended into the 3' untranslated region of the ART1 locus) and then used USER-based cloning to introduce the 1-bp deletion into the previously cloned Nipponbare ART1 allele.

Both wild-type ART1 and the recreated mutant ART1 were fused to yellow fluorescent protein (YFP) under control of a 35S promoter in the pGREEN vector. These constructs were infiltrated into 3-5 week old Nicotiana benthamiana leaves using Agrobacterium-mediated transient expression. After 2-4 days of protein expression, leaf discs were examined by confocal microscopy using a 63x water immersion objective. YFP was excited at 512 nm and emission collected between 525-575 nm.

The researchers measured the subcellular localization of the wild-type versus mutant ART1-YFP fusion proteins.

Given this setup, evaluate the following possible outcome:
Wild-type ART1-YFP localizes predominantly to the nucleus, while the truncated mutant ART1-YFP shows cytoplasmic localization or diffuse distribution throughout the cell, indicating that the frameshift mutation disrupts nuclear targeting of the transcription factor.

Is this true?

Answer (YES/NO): NO